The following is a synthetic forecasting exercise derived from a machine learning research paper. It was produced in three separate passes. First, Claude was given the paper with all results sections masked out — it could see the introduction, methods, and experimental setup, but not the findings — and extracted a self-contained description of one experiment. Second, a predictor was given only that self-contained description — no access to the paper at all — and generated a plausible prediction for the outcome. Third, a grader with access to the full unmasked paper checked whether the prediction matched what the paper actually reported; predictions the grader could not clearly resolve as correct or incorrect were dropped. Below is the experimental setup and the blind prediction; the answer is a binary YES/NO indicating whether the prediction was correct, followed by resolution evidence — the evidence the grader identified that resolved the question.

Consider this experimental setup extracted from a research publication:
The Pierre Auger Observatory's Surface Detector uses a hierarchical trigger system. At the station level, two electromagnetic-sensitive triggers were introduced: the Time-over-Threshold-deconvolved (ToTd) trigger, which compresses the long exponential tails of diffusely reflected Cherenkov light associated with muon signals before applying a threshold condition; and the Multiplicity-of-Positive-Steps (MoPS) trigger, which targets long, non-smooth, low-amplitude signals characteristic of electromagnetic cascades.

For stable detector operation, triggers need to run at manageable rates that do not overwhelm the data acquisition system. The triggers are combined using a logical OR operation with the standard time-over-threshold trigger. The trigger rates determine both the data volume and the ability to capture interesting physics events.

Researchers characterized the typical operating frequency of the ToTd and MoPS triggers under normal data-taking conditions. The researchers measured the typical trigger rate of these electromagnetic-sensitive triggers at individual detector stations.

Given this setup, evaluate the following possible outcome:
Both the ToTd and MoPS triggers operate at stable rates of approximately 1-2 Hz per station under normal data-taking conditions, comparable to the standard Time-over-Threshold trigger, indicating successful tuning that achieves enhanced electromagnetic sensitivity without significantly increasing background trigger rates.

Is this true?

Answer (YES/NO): NO